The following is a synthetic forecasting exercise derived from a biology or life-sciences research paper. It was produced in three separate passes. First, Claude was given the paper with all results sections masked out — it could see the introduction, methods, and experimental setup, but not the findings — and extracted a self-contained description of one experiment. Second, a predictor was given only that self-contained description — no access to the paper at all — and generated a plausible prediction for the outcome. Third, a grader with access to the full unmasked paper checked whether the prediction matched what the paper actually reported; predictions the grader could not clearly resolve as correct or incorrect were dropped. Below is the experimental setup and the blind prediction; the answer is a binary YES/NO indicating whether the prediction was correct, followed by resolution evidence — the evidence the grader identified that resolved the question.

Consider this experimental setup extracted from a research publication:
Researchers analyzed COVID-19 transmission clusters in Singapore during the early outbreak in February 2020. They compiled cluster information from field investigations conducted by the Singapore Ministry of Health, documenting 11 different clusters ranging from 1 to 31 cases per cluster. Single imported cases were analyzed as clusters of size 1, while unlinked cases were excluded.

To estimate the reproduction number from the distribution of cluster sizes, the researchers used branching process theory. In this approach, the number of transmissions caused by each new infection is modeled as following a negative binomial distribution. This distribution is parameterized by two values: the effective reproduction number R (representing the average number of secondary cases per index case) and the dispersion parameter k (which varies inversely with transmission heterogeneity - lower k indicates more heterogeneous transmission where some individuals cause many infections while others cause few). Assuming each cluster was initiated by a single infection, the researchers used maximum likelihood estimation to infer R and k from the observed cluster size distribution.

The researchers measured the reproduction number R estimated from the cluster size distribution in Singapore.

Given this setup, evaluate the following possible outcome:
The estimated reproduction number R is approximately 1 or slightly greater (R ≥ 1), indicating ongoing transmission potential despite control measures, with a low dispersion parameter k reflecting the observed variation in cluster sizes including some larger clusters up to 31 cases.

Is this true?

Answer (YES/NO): NO